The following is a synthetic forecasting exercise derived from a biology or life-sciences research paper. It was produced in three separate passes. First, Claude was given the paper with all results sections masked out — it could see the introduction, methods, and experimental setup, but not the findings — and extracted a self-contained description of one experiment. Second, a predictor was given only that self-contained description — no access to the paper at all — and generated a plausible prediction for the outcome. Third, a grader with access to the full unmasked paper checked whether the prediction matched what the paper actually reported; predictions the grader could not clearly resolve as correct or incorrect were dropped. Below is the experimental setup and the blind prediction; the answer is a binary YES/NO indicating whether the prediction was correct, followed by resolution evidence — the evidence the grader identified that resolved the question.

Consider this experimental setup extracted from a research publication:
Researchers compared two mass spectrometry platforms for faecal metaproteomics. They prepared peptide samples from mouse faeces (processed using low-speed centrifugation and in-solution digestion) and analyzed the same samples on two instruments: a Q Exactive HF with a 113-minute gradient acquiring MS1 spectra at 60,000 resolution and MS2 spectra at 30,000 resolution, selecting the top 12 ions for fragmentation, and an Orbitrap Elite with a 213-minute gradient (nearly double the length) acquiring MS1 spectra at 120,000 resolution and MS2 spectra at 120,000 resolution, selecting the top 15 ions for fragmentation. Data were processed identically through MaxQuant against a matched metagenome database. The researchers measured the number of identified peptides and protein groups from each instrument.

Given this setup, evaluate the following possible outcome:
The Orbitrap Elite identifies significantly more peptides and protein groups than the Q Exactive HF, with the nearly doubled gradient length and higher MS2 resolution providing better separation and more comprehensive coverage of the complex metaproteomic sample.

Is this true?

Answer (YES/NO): NO